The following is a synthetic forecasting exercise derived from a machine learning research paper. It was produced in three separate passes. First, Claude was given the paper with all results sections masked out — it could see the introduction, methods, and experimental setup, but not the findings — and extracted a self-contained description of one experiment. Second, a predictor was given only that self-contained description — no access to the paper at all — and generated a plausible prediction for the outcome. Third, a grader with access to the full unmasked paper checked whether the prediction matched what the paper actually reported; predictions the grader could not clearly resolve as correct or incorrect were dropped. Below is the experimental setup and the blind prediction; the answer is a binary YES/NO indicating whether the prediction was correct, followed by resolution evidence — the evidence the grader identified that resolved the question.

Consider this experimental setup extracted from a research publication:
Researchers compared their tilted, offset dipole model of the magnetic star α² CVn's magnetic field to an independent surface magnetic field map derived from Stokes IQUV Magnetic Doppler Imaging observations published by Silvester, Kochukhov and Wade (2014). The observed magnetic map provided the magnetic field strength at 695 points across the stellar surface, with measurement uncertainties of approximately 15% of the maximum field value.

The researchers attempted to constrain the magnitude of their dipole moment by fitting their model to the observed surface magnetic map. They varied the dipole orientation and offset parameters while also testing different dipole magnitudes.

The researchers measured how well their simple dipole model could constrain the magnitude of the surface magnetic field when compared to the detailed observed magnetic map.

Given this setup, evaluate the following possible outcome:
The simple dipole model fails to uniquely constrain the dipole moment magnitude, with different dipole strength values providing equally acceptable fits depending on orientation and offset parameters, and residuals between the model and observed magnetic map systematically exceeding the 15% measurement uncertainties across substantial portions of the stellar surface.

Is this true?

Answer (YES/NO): YES